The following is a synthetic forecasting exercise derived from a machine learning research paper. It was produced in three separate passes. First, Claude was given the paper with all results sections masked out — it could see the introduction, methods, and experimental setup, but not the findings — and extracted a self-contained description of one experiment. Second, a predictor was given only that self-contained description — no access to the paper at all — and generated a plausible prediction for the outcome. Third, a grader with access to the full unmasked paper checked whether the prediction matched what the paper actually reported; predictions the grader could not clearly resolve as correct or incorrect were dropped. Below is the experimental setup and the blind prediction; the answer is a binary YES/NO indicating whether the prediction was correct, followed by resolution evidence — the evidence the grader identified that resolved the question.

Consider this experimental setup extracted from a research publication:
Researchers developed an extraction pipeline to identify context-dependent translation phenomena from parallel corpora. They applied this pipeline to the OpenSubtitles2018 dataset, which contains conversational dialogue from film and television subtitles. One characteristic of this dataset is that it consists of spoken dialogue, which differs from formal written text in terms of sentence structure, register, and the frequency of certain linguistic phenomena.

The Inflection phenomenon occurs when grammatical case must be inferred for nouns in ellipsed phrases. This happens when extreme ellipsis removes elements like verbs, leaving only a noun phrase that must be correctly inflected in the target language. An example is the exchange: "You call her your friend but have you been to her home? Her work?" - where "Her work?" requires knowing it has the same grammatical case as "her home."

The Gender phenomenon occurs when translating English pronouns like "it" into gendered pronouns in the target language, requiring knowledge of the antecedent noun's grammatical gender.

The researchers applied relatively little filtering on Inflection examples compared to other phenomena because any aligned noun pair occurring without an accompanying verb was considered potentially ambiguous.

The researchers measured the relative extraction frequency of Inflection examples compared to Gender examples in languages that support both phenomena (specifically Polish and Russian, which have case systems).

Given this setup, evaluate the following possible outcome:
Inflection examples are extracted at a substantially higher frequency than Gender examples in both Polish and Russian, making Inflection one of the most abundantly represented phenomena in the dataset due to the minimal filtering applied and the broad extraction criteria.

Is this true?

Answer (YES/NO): YES